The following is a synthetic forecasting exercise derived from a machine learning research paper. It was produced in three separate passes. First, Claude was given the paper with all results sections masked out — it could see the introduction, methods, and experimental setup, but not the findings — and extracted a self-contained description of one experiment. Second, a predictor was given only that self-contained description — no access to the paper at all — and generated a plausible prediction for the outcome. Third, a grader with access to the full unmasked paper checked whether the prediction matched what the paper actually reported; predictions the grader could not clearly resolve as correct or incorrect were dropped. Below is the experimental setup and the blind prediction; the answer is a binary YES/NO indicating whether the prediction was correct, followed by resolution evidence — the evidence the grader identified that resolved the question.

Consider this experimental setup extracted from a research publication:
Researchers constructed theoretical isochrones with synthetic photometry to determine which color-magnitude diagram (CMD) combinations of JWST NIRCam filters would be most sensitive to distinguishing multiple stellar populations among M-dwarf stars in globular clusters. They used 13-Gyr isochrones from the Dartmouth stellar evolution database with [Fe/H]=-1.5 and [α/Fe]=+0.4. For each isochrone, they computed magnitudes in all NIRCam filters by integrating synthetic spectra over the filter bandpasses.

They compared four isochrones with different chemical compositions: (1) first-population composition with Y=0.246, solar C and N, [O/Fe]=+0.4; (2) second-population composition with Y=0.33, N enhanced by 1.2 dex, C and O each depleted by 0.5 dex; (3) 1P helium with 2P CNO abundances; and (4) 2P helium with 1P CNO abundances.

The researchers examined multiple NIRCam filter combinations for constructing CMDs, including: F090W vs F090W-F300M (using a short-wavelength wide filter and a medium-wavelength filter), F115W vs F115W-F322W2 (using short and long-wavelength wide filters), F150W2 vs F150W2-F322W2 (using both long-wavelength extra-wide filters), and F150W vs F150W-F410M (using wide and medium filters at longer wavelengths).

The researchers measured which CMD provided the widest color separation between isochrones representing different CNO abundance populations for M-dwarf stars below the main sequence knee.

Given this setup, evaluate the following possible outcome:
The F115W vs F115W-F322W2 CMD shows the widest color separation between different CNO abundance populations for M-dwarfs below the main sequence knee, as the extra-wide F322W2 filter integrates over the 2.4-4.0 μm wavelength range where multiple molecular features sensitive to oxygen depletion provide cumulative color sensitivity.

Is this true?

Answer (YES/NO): NO